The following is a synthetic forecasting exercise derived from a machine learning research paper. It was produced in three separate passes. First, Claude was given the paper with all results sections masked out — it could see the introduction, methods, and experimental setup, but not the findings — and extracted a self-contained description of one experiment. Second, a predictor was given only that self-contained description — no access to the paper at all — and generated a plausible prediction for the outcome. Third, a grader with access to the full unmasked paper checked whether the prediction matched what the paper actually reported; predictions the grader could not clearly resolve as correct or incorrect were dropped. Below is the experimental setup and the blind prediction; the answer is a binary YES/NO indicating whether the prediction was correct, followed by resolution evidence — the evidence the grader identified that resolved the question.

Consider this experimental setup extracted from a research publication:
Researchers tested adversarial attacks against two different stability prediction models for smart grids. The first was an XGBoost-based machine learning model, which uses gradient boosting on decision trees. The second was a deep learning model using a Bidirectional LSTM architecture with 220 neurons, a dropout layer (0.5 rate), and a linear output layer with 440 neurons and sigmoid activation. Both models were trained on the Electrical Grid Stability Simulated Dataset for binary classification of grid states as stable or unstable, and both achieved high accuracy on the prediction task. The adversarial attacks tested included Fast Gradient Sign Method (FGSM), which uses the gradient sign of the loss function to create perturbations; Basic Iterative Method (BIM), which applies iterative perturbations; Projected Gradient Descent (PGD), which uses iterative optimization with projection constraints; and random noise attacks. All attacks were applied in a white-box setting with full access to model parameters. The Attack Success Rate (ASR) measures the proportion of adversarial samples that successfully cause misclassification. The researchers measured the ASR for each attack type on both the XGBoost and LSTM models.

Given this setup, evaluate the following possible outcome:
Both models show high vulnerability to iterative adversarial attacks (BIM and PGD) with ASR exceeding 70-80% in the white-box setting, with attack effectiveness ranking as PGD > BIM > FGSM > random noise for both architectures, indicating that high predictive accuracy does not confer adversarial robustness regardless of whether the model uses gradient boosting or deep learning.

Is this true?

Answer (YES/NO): NO